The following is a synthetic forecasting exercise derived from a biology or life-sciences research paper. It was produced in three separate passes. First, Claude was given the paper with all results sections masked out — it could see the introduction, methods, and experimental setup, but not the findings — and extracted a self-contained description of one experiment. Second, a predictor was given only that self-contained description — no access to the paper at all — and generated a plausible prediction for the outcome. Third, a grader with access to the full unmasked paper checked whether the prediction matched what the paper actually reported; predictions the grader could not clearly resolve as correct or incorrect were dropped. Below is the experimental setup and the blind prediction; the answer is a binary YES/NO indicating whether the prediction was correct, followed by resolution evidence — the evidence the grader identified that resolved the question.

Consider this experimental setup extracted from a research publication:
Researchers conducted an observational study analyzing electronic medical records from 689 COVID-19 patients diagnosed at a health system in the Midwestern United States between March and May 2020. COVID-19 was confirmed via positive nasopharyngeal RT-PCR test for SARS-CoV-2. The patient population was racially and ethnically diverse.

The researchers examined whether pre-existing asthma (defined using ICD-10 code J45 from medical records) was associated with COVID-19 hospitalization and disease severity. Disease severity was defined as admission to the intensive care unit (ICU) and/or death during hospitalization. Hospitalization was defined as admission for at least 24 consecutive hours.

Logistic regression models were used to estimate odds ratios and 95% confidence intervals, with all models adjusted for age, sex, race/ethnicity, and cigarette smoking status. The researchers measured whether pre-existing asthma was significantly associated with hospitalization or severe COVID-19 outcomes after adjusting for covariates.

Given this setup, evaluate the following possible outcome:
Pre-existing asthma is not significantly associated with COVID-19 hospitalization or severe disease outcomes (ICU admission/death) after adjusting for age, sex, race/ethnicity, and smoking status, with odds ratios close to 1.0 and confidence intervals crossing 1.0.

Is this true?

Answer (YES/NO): NO